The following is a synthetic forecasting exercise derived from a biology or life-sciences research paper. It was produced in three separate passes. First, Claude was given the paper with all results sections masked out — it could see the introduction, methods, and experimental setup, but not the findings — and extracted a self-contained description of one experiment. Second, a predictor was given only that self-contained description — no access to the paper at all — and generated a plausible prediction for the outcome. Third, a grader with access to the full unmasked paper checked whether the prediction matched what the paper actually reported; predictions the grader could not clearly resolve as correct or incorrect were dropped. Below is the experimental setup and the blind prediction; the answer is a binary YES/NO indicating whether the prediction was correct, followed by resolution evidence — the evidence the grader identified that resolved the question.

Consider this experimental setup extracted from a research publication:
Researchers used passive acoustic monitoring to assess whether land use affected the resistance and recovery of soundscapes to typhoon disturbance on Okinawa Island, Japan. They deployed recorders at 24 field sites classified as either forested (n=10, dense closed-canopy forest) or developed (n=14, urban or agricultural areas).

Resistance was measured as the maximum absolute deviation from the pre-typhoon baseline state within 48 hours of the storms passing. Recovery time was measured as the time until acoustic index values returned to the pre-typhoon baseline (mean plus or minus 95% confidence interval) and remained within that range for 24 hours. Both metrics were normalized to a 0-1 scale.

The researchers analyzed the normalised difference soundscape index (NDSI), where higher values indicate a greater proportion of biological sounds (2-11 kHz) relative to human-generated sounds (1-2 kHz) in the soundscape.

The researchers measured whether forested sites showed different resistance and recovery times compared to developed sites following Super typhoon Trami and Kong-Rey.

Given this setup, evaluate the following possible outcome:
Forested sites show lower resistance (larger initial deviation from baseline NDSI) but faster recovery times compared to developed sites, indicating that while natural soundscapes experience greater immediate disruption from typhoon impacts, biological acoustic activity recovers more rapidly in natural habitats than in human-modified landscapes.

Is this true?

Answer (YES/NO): NO